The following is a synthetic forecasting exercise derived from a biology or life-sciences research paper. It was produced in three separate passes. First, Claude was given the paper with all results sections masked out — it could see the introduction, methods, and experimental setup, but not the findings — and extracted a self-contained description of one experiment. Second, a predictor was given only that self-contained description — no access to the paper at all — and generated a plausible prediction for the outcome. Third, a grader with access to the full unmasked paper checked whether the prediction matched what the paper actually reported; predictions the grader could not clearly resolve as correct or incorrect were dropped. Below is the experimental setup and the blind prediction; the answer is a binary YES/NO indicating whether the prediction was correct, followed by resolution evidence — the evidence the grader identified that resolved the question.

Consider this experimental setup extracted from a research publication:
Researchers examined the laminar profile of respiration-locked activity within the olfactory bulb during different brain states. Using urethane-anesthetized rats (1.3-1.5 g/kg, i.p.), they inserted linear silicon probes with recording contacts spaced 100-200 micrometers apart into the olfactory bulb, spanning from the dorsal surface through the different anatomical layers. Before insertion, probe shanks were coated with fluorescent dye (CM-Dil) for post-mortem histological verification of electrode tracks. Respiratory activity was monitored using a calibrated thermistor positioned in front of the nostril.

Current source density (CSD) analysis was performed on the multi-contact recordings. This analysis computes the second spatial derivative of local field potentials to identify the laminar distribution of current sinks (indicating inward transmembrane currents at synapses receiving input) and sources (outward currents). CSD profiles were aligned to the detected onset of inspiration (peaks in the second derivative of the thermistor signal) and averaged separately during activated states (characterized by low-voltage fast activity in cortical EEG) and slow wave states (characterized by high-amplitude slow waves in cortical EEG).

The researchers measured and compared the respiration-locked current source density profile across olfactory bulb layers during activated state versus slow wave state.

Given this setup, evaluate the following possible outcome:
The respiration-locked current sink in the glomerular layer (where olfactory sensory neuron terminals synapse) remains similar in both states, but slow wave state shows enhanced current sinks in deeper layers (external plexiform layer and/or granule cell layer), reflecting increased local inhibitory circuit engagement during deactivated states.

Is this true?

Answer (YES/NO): NO